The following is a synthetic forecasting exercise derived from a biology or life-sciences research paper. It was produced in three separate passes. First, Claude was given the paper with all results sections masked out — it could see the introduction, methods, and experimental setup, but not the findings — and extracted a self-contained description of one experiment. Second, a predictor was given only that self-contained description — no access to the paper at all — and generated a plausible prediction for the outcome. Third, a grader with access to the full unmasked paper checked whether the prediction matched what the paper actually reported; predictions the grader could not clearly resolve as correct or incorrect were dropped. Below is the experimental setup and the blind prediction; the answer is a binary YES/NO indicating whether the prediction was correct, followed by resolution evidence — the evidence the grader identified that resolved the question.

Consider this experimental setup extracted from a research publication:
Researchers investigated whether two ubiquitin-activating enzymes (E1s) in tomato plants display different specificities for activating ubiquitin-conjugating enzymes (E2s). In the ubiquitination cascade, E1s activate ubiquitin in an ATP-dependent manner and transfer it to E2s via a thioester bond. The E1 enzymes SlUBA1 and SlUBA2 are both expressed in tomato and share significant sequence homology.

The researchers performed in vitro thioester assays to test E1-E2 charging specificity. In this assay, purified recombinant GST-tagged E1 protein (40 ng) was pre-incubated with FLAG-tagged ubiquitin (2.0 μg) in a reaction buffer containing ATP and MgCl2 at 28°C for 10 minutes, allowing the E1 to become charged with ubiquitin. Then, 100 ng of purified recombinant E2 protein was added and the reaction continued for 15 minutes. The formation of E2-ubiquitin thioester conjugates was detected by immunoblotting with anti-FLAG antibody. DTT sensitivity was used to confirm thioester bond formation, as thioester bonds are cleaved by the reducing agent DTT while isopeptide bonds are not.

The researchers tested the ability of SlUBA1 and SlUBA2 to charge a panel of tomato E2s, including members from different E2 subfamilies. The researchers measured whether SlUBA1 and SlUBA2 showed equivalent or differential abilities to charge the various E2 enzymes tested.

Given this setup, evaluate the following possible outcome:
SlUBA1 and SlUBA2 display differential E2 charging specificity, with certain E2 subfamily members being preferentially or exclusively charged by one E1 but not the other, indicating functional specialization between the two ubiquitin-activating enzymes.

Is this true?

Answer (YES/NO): YES